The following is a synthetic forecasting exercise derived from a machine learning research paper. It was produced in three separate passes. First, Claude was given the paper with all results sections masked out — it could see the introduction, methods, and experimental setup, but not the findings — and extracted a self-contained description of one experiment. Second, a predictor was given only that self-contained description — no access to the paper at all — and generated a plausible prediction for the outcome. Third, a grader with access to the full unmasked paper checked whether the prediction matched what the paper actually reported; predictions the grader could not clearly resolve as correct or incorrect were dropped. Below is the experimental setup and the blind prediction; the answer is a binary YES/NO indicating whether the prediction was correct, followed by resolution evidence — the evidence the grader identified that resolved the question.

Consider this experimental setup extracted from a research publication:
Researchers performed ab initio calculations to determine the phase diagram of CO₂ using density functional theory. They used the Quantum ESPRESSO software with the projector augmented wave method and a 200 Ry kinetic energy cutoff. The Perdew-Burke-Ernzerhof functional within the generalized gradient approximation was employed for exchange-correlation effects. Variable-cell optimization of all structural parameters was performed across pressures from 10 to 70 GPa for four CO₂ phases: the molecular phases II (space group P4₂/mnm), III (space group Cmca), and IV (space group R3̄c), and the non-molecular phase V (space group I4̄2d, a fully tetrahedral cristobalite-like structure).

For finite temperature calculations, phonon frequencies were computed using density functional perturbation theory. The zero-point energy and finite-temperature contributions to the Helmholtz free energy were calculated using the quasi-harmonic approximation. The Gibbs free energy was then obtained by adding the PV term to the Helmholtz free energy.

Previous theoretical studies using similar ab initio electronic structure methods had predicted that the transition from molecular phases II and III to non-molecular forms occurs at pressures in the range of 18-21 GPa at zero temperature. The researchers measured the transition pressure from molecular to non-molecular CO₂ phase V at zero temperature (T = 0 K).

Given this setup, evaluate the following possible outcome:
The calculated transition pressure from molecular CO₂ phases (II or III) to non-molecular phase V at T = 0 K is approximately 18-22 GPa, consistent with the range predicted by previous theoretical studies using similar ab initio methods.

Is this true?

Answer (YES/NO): YES